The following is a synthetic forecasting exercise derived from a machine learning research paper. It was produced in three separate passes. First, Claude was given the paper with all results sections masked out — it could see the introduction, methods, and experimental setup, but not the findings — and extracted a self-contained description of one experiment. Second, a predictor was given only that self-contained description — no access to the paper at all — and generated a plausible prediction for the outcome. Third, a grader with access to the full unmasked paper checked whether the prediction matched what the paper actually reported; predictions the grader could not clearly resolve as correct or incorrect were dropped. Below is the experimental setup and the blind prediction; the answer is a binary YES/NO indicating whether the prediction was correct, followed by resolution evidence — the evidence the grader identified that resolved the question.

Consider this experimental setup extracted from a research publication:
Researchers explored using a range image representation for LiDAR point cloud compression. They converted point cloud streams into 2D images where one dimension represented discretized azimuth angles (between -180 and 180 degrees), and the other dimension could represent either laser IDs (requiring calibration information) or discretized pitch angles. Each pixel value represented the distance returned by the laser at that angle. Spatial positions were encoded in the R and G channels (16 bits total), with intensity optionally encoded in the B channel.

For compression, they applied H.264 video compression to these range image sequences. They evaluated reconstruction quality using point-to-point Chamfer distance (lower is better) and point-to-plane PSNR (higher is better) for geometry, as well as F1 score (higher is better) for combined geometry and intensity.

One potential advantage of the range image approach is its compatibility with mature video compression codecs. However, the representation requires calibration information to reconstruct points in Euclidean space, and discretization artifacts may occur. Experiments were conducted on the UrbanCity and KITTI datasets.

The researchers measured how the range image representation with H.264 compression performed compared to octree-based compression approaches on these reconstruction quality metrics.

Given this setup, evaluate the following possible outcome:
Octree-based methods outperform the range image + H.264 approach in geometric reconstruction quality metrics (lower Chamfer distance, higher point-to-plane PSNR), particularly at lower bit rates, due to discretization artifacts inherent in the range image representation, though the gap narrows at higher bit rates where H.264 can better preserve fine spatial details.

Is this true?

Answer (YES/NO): NO